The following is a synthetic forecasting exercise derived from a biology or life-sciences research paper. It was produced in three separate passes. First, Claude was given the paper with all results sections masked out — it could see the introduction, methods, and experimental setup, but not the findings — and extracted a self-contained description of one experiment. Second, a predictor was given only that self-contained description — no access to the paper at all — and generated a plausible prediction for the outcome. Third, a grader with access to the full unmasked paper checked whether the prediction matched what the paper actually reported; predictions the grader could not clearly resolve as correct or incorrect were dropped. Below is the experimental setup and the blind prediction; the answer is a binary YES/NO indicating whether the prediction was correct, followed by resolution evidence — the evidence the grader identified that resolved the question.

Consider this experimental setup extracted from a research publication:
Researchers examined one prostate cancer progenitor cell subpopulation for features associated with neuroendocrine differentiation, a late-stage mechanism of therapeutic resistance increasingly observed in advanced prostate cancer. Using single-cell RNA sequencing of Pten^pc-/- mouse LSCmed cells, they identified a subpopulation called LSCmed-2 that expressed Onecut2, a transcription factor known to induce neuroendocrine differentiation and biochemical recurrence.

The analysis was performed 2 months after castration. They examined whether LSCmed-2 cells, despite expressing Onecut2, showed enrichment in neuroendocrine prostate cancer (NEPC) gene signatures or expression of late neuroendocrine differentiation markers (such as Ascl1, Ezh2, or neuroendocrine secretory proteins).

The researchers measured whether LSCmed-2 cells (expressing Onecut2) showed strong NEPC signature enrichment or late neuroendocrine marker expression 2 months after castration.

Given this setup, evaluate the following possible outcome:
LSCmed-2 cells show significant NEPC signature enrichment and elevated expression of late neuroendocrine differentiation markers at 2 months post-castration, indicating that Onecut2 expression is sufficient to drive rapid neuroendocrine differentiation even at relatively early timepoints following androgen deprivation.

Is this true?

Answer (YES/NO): NO